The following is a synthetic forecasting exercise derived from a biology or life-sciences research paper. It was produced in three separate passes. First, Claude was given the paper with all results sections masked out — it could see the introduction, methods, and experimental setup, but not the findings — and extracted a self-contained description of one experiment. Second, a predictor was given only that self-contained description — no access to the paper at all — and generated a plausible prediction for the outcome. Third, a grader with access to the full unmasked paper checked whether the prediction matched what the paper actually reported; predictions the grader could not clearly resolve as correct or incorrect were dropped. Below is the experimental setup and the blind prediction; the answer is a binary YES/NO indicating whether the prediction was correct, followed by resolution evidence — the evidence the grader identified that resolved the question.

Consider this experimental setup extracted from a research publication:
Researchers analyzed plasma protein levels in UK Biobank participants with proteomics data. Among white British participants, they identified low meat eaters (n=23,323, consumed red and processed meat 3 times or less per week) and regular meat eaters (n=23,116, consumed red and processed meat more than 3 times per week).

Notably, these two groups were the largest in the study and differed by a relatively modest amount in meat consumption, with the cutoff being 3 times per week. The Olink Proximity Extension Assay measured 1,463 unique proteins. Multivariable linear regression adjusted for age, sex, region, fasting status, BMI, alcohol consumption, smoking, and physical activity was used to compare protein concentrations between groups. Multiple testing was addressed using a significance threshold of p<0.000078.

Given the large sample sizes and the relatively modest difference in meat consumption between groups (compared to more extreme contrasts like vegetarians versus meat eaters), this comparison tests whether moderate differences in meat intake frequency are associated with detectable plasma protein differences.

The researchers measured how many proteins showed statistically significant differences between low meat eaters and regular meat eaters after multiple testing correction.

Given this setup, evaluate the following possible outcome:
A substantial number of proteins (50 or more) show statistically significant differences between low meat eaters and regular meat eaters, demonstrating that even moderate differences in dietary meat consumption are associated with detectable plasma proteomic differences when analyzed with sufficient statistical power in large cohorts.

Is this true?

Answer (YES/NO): YES